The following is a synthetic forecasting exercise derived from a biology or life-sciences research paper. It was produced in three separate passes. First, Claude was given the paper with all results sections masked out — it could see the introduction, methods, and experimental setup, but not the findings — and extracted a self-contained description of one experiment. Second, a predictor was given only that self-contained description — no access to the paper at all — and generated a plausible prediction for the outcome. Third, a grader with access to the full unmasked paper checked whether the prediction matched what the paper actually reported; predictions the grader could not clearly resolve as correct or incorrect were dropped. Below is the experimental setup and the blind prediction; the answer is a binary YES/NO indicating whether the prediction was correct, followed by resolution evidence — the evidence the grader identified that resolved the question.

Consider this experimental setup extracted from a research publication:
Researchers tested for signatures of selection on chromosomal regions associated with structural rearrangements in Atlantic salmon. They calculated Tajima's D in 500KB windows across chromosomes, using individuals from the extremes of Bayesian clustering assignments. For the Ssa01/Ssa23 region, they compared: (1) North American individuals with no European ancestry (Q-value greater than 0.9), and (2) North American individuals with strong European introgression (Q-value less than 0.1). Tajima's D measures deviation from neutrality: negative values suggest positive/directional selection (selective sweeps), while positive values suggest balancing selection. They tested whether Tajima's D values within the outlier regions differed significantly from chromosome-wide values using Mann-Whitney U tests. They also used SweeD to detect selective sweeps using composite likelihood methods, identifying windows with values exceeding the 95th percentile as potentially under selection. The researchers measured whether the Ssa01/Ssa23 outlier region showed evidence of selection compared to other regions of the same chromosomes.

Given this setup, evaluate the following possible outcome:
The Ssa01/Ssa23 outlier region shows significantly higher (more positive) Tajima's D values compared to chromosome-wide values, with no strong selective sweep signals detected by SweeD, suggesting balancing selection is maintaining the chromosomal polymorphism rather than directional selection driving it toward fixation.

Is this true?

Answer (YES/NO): NO